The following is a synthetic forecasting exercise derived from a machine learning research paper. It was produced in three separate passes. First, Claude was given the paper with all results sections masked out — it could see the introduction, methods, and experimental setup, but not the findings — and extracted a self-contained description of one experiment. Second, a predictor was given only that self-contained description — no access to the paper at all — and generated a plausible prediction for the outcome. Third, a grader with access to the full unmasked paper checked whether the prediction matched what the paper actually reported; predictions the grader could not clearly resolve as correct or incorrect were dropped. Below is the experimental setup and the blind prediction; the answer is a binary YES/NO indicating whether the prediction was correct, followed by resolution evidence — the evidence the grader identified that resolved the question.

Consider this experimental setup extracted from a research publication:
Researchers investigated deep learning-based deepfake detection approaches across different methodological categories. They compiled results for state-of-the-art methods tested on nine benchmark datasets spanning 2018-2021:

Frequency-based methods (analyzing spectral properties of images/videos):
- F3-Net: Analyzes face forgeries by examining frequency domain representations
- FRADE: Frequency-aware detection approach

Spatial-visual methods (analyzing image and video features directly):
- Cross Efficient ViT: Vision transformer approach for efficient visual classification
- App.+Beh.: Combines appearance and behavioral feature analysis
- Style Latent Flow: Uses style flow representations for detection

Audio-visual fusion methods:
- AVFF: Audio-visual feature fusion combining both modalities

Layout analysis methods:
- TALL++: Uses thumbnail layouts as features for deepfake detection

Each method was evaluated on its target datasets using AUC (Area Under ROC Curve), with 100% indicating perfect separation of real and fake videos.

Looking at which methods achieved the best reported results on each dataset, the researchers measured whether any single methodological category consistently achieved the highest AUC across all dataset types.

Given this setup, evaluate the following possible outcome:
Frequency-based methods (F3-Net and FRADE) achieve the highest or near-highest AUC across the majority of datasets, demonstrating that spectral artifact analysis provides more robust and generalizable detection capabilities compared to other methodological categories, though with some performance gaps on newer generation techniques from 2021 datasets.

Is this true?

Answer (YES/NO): NO